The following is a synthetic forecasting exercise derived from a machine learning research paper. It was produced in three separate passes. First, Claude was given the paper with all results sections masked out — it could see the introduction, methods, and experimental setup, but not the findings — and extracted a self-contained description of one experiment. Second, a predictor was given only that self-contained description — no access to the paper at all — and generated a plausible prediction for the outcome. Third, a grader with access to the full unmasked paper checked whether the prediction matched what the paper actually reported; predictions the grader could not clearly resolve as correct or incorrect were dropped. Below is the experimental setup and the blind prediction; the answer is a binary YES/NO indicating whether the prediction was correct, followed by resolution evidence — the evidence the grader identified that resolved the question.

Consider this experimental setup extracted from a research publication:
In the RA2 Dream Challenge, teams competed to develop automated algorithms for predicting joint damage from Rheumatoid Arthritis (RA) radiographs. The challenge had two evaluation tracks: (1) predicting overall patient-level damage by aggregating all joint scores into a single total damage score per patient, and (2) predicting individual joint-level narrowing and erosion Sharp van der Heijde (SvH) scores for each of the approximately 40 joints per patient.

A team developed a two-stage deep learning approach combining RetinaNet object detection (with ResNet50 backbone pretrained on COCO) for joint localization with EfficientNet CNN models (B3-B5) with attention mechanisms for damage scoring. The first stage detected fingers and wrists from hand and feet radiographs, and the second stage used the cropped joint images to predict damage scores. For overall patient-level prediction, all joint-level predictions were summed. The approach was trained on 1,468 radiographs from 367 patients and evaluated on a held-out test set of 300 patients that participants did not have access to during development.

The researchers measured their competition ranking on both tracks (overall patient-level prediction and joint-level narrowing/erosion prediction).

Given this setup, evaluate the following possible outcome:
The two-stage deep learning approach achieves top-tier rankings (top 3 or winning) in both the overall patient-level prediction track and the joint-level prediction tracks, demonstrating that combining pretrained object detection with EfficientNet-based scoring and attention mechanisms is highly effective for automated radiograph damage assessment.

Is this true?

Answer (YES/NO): NO